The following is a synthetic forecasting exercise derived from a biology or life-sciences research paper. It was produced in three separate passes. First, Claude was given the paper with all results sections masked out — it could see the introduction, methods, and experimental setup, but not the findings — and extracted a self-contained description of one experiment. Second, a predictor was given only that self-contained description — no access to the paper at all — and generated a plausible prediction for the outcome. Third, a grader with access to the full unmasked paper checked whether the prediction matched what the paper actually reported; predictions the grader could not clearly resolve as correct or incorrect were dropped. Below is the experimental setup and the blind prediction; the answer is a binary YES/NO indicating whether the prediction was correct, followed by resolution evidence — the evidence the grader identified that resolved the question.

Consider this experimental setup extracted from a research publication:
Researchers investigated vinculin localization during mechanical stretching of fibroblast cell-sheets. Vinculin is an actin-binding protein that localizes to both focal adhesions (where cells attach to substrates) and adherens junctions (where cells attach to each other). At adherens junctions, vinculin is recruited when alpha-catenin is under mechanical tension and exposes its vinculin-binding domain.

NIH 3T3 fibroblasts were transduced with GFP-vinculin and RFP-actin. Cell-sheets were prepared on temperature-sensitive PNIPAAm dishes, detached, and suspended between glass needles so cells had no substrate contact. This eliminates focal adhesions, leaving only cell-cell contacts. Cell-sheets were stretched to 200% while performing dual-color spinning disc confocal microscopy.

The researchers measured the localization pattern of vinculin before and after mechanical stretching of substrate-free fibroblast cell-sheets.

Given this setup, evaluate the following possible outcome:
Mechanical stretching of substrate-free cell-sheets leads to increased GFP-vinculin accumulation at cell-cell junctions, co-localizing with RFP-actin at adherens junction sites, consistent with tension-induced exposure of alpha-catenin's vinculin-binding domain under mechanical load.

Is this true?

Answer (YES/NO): YES